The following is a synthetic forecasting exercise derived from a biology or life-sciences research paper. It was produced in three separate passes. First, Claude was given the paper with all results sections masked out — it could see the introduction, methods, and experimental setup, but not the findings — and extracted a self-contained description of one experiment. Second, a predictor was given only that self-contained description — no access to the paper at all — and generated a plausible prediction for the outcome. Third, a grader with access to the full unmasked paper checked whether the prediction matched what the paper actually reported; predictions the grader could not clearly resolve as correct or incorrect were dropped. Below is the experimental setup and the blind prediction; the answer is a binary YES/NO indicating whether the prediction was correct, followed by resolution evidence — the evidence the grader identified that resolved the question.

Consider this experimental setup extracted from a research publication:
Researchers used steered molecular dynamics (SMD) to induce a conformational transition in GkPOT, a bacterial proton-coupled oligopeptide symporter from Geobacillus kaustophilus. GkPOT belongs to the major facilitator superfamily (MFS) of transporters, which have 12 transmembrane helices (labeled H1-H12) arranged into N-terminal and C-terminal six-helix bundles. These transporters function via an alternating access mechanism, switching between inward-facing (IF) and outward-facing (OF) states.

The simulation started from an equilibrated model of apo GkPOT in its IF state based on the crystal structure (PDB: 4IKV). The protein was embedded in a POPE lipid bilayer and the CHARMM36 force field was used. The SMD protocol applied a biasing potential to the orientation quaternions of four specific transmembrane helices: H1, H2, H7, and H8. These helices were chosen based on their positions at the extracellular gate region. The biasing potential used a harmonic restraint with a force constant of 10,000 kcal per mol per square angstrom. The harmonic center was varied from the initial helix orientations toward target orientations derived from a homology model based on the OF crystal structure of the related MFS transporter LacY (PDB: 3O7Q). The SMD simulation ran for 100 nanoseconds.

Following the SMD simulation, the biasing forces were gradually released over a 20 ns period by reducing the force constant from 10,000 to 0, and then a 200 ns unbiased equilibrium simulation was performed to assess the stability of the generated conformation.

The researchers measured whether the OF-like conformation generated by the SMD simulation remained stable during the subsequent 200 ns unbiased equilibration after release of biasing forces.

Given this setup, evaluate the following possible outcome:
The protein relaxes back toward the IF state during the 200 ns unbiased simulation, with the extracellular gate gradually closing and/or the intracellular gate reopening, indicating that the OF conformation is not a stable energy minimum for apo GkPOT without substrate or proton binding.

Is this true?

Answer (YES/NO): NO